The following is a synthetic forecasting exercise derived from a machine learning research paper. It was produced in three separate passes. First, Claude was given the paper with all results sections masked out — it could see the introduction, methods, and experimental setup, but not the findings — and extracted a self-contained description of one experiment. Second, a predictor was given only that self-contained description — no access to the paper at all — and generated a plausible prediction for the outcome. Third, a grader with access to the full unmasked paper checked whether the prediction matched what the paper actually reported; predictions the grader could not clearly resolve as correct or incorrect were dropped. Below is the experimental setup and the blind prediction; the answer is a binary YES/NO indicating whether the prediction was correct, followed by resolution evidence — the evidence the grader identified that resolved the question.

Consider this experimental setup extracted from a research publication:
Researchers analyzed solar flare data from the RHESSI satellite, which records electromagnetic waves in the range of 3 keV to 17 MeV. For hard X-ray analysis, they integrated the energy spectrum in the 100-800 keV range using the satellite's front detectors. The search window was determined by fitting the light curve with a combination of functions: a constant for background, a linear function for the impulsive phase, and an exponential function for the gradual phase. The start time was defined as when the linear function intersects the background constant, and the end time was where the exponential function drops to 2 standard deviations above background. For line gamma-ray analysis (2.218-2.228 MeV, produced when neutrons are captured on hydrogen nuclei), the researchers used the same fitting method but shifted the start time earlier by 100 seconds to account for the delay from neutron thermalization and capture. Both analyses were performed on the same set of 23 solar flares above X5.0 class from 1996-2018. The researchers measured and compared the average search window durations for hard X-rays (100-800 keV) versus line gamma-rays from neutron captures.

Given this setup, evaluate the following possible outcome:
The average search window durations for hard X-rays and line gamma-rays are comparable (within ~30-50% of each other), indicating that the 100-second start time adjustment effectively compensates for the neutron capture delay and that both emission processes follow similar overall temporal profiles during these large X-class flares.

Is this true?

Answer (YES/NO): NO